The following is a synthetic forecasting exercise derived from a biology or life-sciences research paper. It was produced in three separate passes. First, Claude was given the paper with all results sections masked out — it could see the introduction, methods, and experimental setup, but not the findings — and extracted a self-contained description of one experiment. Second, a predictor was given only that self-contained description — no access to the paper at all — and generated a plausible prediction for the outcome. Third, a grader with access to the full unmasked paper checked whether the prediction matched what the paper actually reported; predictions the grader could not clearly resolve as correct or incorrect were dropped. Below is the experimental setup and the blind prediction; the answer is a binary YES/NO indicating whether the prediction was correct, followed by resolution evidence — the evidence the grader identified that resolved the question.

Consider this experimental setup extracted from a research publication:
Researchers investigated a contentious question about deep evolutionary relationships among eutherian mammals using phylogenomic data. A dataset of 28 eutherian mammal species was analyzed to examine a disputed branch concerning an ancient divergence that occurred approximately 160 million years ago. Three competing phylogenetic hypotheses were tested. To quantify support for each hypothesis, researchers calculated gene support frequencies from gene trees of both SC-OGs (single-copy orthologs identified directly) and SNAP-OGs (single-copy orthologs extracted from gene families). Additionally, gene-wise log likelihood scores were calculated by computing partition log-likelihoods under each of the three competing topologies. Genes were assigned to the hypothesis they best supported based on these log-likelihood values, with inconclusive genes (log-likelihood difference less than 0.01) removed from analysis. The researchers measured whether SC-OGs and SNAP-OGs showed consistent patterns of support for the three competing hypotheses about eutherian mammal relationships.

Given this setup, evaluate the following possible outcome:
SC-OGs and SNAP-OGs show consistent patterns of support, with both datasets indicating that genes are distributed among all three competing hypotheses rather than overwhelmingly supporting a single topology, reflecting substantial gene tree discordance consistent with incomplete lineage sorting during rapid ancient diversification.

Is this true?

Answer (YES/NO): NO